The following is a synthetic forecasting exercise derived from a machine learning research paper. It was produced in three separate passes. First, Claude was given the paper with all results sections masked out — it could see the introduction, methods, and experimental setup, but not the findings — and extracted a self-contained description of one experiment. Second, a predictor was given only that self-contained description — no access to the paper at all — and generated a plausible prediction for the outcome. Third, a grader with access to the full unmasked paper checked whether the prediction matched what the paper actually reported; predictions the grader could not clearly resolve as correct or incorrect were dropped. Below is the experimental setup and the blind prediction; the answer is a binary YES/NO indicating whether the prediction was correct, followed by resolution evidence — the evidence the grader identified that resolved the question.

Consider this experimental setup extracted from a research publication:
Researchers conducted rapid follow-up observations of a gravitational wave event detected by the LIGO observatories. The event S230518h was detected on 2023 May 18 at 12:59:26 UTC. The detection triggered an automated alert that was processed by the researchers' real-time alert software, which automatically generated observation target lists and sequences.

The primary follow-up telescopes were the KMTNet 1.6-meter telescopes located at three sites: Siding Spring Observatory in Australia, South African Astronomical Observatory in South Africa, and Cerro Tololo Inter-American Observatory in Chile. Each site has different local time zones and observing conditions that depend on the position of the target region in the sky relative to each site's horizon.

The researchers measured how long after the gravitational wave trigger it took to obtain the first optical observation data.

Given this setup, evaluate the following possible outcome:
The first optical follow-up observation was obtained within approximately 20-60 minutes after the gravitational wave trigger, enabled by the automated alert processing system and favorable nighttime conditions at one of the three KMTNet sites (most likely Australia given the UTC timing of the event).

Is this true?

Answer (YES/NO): NO